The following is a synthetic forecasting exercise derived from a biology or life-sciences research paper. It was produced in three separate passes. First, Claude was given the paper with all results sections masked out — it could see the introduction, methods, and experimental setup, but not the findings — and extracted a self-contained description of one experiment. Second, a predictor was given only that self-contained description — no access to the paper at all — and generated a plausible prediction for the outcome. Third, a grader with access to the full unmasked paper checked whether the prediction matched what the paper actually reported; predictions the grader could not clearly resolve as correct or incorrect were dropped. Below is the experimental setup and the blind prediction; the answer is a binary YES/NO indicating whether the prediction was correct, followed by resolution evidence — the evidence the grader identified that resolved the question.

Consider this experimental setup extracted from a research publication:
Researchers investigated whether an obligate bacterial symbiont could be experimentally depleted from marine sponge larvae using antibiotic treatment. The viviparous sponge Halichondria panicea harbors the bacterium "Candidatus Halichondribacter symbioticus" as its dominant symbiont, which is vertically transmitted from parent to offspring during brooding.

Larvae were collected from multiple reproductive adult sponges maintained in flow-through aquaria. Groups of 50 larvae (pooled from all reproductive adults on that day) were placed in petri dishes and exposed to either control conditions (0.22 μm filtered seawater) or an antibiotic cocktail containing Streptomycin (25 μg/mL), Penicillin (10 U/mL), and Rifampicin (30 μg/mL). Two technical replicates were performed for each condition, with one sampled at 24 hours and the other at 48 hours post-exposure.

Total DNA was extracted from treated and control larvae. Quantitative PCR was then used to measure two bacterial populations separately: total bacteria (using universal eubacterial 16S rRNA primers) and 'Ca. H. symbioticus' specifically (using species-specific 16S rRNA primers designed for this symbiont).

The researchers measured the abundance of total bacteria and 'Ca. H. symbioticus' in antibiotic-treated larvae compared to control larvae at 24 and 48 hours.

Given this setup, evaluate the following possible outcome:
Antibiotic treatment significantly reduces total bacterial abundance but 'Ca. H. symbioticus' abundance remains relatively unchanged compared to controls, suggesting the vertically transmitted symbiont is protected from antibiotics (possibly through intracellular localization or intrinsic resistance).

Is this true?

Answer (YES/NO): YES